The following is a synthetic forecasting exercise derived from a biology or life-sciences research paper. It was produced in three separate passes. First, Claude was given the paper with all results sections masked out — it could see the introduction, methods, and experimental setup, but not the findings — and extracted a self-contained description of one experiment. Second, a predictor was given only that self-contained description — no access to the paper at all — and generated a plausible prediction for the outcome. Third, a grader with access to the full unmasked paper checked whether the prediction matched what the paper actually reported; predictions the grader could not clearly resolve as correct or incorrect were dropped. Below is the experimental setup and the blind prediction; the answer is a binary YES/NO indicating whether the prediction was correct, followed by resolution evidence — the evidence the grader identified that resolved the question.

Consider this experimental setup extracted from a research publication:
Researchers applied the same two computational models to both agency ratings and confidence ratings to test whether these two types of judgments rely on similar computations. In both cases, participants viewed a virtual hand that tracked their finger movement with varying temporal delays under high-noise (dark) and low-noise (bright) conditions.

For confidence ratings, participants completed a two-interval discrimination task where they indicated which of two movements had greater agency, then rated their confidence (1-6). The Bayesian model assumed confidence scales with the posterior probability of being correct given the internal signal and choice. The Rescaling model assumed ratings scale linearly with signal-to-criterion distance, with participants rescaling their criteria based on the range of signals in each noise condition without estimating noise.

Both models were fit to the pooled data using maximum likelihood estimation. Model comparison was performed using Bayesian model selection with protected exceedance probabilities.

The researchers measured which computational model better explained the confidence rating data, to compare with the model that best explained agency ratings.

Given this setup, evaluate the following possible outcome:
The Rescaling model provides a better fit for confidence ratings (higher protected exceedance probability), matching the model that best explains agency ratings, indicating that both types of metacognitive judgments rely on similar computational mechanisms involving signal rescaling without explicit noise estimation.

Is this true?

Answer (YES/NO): NO